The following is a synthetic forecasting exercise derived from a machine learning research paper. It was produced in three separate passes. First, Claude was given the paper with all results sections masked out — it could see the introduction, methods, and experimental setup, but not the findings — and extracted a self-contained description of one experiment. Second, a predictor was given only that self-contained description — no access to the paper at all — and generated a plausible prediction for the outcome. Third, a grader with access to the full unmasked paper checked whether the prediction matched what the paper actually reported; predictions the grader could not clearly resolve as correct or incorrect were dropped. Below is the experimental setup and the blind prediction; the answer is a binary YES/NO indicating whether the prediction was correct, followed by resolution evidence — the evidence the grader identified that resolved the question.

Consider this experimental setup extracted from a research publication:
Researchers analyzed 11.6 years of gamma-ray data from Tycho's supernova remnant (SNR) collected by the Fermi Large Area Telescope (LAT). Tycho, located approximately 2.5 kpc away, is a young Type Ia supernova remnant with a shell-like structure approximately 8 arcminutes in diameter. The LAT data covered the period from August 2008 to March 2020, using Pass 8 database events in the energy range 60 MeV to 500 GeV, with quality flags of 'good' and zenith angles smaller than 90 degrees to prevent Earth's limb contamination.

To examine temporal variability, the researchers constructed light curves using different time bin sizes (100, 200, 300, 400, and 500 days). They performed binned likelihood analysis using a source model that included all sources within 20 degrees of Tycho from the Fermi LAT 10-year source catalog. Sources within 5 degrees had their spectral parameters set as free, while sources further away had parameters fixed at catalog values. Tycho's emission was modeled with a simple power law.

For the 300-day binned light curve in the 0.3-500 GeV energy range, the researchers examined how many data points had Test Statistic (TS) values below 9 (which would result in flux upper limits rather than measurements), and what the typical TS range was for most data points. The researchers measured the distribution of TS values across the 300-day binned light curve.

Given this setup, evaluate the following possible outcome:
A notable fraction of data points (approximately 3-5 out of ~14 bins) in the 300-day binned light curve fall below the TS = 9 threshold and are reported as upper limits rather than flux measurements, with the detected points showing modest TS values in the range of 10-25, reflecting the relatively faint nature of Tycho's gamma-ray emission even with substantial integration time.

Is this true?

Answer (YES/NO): NO